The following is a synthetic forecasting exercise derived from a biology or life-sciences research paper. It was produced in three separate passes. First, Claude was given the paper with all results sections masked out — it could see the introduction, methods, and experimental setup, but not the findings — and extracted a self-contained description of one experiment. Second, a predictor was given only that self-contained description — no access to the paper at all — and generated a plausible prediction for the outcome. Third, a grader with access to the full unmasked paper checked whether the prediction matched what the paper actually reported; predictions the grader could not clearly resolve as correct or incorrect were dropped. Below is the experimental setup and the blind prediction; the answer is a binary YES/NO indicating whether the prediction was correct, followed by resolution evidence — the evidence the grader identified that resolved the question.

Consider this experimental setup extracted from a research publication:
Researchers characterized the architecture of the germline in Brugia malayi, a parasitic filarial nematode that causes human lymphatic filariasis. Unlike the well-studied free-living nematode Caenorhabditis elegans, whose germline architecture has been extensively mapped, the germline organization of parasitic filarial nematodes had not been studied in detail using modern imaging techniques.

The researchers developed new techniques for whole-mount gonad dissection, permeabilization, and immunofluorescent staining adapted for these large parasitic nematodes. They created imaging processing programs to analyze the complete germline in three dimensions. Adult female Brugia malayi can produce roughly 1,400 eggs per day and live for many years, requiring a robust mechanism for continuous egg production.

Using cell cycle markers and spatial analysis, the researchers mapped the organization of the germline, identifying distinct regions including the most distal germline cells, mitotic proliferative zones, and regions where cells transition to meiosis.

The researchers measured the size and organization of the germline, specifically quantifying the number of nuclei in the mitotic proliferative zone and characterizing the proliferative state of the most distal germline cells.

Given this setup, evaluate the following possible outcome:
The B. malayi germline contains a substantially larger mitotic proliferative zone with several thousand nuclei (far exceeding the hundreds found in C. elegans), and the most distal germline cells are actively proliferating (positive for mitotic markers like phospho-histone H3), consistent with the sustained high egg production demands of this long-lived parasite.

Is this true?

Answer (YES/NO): NO